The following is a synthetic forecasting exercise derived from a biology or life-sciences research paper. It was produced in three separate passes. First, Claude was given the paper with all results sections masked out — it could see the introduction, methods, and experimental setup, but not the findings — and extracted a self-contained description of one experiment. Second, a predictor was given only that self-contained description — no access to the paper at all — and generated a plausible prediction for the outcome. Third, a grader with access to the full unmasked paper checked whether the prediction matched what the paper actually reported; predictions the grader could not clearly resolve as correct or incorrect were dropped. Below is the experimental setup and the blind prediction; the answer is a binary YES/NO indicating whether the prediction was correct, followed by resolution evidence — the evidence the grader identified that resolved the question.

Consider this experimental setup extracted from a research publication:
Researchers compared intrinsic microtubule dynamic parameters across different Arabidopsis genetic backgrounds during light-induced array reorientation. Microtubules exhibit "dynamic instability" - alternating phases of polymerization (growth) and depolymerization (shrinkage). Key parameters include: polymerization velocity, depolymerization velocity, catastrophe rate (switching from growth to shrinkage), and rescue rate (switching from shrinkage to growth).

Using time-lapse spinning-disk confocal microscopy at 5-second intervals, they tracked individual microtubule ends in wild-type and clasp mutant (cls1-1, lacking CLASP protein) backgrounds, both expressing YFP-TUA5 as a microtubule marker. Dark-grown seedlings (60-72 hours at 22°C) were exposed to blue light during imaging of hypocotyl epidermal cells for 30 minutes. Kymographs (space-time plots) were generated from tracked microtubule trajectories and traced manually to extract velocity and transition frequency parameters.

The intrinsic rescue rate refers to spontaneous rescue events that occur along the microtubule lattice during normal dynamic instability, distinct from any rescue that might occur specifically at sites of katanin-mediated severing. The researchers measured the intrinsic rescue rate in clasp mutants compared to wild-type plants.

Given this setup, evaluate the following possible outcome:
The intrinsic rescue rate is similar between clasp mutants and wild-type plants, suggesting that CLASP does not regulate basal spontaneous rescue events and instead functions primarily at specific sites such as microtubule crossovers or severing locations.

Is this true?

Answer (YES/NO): NO